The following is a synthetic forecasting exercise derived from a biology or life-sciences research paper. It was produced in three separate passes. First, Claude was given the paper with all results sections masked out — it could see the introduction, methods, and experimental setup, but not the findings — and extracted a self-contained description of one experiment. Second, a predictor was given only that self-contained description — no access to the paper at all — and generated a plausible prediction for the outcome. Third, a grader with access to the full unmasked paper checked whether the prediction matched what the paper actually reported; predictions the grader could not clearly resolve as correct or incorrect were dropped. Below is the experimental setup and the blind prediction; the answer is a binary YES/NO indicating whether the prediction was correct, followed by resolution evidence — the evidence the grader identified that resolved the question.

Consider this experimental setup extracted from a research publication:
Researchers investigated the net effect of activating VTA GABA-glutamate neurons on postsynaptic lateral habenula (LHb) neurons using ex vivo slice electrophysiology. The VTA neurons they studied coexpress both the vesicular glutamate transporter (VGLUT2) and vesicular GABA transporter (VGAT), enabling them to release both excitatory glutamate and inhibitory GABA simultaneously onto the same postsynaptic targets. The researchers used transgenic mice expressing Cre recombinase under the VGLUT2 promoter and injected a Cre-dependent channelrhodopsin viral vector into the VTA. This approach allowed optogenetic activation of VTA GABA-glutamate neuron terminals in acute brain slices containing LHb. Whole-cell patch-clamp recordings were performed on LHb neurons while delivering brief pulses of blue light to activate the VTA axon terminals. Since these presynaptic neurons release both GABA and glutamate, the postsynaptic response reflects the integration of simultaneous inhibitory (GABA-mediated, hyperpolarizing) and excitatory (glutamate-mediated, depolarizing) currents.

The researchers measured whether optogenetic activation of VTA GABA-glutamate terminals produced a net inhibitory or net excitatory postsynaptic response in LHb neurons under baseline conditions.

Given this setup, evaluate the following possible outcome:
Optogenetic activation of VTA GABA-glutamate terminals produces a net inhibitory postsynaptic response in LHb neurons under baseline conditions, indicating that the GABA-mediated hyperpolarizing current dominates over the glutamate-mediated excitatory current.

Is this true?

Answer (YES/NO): YES